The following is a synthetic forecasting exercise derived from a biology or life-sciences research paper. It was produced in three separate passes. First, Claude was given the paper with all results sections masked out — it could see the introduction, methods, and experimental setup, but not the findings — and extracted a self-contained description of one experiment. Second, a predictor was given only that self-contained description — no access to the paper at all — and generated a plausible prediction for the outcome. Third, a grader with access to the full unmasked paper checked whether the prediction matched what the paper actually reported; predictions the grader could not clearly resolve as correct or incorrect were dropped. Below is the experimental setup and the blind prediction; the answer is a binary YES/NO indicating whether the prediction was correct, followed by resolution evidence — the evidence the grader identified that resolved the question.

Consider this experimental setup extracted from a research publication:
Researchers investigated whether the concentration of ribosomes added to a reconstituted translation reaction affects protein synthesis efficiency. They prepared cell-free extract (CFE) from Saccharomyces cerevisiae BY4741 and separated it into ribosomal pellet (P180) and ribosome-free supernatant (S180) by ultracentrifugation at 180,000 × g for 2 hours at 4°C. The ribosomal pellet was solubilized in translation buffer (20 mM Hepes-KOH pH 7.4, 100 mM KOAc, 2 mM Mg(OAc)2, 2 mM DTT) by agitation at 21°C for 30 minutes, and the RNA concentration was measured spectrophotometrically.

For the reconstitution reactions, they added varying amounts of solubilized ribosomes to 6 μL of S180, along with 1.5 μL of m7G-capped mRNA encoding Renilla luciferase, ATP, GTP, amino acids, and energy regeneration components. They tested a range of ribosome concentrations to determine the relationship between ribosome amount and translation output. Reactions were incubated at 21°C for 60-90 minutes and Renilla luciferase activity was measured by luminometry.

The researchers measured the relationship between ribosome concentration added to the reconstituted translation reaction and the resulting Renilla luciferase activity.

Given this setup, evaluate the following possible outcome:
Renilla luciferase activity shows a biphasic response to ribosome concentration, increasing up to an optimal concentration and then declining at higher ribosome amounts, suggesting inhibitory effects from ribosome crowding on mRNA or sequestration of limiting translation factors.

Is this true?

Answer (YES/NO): NO